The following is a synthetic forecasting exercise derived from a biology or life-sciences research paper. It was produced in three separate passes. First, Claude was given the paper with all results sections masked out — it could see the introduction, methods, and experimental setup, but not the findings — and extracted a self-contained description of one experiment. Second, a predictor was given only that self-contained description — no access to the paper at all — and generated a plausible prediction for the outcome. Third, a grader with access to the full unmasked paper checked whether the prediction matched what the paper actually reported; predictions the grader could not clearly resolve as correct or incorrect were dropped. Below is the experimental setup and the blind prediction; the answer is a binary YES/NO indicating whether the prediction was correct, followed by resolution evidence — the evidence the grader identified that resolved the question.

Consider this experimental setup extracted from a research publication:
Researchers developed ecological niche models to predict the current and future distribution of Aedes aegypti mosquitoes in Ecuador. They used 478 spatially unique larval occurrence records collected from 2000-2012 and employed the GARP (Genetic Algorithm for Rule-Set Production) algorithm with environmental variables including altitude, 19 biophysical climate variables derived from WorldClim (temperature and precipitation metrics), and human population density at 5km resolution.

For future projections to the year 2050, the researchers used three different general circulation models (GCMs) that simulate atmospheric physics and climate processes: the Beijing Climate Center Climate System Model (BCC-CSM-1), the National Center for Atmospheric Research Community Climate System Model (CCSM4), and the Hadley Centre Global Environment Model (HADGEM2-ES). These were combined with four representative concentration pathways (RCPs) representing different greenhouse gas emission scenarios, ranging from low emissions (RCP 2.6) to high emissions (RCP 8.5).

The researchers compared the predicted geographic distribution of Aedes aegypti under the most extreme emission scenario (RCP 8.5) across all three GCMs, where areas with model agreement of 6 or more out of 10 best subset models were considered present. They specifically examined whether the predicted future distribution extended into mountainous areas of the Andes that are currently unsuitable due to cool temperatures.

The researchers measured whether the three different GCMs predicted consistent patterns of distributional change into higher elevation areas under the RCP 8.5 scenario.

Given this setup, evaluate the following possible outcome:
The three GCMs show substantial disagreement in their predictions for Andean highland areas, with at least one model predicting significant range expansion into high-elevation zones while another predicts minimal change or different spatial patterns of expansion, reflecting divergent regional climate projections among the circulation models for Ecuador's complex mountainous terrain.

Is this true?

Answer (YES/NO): NO